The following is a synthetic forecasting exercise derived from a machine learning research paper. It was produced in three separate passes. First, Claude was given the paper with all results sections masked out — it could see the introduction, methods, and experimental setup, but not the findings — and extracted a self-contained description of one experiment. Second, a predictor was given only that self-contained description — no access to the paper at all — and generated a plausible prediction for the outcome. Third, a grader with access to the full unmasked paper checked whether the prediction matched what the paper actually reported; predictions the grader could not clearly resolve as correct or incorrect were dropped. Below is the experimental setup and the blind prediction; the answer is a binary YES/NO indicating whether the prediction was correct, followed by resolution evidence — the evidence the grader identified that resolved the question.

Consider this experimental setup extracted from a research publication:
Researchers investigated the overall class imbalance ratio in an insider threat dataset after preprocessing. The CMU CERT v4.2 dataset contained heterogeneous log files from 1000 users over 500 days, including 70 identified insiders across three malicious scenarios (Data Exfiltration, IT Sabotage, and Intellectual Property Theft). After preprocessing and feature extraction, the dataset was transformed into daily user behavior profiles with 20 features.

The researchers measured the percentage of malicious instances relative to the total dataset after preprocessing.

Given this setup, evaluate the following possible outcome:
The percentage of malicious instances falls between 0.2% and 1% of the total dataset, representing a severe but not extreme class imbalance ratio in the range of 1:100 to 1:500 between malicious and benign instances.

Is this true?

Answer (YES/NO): NO